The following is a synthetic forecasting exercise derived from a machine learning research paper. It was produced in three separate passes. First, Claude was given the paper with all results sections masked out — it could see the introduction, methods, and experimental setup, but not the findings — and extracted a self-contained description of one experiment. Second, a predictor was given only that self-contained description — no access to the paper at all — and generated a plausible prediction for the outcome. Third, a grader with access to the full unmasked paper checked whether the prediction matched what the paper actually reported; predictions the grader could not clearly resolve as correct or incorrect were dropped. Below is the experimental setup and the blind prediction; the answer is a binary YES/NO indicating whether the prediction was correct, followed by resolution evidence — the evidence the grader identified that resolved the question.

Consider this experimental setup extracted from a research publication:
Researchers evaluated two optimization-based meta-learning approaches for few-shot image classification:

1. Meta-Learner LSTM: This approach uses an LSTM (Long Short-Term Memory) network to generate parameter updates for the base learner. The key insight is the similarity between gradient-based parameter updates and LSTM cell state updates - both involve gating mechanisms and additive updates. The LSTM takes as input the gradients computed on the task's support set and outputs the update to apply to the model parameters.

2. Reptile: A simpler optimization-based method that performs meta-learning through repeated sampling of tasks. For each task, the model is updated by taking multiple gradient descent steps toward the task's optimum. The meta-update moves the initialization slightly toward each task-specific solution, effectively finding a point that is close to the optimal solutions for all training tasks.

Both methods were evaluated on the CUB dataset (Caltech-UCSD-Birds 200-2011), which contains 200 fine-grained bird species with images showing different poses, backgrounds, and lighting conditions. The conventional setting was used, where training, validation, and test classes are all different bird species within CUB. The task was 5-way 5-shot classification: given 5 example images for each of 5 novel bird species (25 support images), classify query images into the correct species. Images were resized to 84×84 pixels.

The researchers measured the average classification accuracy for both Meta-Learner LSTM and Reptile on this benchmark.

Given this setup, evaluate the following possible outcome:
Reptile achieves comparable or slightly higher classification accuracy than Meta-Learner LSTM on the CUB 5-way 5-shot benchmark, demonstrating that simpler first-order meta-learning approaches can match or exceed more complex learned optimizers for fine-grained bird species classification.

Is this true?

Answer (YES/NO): NO